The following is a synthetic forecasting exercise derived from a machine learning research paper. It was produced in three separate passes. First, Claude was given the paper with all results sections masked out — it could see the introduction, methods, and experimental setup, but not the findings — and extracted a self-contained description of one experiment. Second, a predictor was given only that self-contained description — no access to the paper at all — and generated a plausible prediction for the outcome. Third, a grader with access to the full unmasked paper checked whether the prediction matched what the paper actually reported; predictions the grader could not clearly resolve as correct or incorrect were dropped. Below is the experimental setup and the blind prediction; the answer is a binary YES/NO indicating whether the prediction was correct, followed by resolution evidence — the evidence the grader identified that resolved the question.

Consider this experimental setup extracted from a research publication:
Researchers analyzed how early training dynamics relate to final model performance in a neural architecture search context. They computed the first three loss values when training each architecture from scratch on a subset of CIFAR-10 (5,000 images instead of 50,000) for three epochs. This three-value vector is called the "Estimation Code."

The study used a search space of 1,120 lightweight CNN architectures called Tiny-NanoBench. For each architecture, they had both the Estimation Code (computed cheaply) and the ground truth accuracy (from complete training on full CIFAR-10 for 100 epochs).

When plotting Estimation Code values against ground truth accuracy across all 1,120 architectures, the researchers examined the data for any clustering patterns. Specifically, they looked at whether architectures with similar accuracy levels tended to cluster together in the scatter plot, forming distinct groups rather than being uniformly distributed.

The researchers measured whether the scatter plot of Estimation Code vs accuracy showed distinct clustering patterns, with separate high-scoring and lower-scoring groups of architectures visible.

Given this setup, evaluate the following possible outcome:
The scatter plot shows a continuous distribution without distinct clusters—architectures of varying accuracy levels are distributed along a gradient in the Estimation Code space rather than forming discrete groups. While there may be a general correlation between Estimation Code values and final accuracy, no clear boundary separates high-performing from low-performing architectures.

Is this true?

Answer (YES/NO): NO